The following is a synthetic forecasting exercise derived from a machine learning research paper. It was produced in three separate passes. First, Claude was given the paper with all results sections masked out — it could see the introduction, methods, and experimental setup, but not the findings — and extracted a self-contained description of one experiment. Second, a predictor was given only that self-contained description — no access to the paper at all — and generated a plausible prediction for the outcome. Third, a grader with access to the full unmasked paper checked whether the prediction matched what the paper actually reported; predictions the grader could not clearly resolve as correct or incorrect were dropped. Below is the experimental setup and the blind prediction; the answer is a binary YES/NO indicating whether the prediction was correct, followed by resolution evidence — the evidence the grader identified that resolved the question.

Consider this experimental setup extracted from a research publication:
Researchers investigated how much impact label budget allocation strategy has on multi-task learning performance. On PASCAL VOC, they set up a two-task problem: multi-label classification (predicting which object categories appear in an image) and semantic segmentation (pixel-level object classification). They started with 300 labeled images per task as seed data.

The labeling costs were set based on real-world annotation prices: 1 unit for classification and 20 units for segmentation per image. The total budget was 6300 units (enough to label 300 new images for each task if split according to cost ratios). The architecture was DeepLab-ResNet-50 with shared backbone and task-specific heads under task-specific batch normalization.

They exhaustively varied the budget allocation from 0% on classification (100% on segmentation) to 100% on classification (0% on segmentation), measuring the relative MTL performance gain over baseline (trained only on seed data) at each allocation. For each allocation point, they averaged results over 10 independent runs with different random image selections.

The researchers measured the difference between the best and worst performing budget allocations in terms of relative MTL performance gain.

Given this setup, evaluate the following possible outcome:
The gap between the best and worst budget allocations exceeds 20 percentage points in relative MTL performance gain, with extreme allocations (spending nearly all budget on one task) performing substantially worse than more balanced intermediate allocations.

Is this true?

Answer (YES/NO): NO